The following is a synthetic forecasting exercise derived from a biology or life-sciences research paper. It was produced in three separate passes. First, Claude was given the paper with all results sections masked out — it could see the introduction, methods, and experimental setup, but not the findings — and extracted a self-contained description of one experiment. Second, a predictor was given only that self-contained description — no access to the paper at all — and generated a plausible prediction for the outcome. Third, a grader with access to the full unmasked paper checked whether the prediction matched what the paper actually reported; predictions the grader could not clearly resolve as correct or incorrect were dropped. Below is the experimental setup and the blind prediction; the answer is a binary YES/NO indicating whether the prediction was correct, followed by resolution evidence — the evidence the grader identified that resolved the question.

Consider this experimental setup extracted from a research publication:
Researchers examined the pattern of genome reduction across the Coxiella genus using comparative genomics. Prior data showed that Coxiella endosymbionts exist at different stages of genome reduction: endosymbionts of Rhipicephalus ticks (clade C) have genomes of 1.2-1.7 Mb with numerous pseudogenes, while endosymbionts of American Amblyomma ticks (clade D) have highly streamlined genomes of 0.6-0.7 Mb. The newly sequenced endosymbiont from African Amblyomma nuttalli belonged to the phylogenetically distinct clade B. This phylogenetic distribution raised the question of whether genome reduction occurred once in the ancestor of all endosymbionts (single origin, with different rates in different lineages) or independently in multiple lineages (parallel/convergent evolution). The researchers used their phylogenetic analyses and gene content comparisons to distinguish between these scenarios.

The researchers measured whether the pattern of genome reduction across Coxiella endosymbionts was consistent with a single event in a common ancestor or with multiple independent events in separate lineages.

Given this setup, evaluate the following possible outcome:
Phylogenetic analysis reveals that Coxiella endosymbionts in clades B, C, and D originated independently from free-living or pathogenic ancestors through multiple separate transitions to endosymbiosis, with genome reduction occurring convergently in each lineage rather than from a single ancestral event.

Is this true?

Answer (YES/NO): NO